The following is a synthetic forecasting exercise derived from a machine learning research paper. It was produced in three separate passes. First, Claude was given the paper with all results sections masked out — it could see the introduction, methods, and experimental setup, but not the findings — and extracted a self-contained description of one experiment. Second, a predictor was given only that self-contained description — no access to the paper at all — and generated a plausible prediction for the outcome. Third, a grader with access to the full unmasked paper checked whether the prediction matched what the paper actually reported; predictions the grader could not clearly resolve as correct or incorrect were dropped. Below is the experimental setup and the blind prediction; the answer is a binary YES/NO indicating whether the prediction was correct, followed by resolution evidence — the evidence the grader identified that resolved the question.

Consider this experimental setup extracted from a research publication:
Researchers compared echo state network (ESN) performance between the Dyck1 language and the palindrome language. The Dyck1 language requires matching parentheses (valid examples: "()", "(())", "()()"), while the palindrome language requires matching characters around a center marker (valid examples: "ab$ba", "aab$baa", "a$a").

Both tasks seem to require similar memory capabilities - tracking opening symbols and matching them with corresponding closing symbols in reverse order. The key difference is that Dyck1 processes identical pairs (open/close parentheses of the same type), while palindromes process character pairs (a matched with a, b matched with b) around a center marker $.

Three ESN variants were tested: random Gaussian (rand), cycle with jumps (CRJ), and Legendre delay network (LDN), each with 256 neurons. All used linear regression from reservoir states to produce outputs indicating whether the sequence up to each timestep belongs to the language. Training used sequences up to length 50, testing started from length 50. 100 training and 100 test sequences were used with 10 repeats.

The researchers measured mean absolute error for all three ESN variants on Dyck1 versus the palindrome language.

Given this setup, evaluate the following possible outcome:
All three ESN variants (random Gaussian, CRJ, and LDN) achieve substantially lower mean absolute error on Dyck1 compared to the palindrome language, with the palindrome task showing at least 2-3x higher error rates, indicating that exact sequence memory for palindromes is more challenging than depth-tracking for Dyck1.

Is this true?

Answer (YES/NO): NO